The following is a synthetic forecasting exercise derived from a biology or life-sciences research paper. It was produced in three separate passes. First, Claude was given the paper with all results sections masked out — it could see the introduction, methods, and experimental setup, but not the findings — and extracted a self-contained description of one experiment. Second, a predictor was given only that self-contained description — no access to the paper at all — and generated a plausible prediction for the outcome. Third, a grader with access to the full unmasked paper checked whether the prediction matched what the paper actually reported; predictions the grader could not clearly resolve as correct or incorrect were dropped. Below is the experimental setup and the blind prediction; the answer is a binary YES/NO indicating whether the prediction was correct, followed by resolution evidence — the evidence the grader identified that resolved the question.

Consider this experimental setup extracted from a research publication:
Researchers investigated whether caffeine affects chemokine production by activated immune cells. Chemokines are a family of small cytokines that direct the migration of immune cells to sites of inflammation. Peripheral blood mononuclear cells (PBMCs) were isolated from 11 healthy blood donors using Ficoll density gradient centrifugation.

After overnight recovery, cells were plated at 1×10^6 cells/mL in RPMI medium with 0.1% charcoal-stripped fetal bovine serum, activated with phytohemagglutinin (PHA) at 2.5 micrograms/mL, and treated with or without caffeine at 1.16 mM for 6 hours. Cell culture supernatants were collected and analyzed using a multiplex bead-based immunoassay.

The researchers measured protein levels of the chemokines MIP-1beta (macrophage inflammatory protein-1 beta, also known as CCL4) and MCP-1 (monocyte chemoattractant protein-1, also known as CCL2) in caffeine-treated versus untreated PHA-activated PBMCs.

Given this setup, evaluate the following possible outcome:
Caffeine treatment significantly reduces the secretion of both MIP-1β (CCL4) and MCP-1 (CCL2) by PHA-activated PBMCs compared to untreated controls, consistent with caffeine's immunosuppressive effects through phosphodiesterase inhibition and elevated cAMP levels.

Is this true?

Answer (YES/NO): YES